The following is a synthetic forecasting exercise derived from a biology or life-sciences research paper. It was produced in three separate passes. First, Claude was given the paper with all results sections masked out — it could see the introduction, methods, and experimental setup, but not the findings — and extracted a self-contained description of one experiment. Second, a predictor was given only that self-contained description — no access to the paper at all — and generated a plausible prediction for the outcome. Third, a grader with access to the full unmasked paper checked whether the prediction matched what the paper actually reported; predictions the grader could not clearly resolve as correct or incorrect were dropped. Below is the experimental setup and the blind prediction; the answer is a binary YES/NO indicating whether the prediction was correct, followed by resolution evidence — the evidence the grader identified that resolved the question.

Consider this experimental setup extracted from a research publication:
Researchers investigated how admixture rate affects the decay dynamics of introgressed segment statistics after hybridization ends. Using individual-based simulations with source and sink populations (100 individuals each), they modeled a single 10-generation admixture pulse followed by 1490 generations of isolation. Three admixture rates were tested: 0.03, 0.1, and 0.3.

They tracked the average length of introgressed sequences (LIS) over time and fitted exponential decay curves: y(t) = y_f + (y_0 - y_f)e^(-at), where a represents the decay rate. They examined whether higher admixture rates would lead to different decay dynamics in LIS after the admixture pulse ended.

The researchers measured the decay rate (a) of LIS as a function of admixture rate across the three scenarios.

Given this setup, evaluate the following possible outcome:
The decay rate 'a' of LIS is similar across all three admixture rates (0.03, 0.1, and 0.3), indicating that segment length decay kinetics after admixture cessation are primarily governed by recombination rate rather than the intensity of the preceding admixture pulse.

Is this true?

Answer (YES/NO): NO